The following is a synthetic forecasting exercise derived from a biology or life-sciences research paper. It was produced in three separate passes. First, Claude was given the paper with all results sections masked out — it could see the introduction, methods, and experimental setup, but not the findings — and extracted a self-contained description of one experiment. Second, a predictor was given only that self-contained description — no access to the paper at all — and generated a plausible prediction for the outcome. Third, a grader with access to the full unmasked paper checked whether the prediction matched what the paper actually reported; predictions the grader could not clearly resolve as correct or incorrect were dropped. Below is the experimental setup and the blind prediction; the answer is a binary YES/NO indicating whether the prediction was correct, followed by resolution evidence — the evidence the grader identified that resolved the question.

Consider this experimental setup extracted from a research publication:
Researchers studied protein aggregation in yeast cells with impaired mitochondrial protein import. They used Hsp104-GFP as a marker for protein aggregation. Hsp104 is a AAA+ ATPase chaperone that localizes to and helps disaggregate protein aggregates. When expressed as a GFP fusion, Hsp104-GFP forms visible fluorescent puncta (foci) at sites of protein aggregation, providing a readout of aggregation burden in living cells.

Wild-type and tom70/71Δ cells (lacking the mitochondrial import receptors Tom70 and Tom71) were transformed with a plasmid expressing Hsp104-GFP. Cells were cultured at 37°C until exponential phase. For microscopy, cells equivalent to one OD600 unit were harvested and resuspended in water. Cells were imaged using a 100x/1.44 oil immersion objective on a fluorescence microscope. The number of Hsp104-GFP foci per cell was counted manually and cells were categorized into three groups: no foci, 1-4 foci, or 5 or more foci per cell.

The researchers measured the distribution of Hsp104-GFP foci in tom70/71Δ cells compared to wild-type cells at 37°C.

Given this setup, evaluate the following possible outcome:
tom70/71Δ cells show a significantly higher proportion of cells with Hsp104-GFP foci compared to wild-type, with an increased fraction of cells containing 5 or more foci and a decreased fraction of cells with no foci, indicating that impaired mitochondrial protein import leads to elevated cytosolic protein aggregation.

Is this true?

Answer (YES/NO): YES